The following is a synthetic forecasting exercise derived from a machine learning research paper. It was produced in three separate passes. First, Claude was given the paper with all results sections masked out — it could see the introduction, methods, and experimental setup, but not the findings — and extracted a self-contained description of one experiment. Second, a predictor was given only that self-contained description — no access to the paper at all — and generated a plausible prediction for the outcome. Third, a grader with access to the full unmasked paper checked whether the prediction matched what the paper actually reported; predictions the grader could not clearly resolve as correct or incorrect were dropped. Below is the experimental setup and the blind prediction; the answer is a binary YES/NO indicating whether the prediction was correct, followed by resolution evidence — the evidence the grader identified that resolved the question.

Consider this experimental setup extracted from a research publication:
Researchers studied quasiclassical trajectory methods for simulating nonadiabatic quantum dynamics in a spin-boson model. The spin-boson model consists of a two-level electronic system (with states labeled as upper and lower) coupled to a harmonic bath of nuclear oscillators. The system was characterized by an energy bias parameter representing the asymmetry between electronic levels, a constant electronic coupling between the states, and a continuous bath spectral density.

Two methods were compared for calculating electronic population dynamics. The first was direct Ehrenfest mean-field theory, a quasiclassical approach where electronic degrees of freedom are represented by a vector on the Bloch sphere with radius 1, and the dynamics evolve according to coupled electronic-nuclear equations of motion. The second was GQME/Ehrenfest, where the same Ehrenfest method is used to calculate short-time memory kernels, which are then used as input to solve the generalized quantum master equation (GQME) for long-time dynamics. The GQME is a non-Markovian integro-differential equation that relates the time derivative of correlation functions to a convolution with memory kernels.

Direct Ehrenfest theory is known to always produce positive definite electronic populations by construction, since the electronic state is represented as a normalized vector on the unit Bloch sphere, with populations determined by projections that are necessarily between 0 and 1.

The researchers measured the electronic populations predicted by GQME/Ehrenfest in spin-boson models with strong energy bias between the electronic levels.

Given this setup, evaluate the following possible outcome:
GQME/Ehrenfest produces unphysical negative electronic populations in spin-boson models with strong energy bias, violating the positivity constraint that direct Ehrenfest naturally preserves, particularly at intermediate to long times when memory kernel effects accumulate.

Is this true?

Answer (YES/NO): YES